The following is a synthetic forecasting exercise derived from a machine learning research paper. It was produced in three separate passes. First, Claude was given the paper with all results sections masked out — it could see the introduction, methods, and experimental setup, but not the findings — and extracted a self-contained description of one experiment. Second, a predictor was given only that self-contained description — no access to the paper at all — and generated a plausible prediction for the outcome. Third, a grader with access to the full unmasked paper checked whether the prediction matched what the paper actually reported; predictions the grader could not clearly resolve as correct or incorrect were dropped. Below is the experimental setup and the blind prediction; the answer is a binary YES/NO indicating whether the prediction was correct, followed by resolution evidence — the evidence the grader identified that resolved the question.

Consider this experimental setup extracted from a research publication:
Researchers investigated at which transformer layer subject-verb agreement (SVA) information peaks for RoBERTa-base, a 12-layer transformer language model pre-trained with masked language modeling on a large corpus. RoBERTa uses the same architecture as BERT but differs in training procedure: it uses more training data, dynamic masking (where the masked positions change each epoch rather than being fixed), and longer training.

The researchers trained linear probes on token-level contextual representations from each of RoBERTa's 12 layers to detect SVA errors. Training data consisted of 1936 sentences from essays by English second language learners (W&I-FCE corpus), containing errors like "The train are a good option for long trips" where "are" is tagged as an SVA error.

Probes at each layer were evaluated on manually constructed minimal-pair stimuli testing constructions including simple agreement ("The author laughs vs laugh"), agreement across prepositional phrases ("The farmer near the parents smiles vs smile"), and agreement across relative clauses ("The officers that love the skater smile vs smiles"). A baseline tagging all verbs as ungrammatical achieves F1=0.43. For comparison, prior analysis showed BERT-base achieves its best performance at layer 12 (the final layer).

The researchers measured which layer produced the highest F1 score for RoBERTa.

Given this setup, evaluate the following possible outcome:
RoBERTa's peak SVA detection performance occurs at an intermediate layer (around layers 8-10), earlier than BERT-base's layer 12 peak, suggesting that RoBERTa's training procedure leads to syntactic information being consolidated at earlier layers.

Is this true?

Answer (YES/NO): NO